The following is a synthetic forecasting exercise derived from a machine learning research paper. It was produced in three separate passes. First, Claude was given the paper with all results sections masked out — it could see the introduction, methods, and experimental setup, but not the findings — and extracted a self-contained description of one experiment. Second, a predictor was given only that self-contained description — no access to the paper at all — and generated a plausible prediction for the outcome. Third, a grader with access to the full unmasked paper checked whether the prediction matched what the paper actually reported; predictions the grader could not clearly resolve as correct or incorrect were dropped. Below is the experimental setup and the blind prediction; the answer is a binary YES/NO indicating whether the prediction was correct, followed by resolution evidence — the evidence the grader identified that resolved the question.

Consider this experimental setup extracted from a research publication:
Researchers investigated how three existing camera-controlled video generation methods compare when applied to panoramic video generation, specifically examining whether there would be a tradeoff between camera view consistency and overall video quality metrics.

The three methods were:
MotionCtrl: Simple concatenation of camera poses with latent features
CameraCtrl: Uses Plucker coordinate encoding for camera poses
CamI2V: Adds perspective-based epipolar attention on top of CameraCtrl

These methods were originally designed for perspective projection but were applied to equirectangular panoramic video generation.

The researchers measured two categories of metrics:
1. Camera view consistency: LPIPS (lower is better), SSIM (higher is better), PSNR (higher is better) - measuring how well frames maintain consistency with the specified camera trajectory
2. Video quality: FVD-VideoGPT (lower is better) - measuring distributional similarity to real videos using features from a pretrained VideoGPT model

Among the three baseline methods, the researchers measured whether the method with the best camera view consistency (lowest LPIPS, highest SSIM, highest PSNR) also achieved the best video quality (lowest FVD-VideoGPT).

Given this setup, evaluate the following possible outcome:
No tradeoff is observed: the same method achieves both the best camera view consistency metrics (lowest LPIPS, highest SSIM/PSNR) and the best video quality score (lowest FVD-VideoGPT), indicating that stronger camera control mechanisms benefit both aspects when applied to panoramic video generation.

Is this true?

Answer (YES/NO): NO